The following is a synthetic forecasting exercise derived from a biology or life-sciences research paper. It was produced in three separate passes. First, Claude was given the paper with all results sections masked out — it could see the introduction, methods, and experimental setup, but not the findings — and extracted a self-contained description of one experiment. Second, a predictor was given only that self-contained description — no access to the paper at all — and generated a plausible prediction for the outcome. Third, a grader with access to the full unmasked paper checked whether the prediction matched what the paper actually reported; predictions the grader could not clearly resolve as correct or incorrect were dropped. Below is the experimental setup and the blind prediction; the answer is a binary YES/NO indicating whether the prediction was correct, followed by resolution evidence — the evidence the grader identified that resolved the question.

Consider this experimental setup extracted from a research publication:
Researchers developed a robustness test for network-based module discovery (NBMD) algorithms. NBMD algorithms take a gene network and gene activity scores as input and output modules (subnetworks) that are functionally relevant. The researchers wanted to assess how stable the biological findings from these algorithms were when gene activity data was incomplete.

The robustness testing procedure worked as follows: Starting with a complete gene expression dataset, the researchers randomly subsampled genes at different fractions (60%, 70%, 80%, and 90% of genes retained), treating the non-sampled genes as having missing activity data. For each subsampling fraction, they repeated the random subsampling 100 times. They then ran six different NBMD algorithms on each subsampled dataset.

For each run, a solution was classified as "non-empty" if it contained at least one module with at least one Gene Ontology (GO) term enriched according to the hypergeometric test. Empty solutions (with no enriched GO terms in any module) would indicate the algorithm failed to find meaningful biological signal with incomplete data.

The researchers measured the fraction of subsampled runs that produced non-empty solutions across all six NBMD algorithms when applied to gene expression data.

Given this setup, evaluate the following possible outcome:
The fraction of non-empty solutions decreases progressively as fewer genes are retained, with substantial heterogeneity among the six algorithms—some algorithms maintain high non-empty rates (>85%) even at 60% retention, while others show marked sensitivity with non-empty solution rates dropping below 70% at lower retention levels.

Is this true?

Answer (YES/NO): NO